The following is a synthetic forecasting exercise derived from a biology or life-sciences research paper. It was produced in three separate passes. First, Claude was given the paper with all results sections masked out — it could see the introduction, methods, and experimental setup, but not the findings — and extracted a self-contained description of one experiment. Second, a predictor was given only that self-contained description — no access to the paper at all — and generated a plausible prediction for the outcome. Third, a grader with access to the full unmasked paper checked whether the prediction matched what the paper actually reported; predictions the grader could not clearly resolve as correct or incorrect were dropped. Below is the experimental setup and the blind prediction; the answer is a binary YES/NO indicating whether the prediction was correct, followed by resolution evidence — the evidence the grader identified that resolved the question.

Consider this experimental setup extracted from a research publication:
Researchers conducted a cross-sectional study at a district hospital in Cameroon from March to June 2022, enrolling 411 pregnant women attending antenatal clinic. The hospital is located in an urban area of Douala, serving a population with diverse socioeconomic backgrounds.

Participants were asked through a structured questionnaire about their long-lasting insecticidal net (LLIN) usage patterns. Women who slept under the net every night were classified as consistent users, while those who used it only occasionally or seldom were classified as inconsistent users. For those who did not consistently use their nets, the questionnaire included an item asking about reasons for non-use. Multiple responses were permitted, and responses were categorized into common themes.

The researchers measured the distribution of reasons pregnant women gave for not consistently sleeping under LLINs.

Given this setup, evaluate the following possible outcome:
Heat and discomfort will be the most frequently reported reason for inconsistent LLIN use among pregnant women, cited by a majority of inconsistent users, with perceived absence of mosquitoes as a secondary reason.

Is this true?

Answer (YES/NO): NO